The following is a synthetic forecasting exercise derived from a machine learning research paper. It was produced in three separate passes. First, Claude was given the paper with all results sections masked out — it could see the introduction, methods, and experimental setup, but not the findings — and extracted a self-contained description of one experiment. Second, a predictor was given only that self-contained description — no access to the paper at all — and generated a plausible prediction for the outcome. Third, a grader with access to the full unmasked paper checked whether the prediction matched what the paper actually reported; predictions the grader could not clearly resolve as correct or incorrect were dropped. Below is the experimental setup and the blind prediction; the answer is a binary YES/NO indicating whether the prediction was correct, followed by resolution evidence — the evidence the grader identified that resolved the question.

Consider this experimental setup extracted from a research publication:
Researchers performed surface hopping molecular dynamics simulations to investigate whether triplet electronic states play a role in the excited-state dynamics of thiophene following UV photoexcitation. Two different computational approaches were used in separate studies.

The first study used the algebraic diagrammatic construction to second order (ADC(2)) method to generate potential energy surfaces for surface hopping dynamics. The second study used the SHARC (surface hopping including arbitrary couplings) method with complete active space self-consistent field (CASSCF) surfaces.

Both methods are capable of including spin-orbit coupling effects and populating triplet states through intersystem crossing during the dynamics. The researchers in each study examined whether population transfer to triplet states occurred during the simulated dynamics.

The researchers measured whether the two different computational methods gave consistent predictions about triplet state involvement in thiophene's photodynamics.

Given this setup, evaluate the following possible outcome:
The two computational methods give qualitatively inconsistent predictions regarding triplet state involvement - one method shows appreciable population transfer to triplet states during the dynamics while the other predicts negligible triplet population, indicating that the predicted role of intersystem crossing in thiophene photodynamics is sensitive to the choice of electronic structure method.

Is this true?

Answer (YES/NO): YES